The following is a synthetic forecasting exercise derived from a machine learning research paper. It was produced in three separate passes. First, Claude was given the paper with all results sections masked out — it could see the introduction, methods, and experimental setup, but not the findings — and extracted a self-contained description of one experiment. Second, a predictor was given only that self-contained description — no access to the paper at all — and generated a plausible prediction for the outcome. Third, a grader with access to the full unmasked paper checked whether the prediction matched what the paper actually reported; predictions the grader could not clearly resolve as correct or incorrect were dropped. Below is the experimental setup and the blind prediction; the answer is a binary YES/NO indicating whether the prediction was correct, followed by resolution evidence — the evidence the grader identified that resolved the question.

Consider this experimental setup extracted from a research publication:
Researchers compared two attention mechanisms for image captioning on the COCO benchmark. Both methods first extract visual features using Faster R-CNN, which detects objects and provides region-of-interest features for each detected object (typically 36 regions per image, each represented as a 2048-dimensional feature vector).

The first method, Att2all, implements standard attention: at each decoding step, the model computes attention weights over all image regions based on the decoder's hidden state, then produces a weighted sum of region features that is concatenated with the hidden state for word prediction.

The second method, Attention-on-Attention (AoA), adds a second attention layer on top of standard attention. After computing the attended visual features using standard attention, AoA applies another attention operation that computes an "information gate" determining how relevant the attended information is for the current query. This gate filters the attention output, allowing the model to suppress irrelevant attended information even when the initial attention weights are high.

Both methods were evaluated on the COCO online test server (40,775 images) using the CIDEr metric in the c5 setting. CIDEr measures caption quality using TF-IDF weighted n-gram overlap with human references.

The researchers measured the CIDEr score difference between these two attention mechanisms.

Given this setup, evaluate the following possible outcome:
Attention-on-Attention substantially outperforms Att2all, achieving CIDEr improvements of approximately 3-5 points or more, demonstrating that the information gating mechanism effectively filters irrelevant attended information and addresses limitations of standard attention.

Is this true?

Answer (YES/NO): YES